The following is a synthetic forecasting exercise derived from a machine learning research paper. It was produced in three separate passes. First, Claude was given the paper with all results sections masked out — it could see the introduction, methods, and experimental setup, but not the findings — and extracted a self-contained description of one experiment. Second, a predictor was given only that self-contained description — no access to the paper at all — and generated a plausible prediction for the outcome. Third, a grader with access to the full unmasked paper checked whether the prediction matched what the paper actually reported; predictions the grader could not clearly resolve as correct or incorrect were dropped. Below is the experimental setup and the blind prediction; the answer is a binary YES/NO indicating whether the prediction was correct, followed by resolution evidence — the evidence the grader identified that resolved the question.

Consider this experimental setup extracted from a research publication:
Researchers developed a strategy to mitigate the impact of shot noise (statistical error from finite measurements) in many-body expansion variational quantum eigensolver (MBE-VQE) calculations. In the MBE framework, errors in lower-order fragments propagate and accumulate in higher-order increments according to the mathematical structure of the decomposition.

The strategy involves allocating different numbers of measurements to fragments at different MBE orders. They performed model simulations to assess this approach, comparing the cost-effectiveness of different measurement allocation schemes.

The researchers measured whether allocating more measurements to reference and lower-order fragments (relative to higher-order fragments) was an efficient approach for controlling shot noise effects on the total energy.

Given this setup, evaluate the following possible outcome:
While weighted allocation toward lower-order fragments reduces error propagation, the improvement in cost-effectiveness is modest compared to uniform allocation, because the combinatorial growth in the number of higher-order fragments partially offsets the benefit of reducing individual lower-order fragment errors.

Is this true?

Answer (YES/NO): NO